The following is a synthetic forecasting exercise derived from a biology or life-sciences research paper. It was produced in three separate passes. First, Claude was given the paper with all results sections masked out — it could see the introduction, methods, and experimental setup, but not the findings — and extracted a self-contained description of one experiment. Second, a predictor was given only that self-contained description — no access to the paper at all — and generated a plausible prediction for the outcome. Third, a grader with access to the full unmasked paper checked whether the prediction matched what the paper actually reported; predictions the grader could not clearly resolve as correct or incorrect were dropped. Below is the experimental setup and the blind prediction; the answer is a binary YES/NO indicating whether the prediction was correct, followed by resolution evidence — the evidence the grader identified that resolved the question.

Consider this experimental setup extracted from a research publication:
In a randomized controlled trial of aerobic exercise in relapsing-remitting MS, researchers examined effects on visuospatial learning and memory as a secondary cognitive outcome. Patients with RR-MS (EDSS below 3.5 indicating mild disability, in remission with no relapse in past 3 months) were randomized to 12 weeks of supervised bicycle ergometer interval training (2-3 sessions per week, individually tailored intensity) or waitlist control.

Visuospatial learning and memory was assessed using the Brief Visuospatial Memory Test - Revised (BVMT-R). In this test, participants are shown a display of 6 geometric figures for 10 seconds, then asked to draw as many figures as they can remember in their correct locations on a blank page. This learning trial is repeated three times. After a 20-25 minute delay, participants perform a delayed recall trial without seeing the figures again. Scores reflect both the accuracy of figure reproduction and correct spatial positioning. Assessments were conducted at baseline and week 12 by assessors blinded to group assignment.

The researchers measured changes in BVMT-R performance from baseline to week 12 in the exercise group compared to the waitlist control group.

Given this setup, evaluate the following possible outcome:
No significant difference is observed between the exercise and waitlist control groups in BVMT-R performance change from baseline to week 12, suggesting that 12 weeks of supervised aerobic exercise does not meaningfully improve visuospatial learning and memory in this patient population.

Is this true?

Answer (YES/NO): YES